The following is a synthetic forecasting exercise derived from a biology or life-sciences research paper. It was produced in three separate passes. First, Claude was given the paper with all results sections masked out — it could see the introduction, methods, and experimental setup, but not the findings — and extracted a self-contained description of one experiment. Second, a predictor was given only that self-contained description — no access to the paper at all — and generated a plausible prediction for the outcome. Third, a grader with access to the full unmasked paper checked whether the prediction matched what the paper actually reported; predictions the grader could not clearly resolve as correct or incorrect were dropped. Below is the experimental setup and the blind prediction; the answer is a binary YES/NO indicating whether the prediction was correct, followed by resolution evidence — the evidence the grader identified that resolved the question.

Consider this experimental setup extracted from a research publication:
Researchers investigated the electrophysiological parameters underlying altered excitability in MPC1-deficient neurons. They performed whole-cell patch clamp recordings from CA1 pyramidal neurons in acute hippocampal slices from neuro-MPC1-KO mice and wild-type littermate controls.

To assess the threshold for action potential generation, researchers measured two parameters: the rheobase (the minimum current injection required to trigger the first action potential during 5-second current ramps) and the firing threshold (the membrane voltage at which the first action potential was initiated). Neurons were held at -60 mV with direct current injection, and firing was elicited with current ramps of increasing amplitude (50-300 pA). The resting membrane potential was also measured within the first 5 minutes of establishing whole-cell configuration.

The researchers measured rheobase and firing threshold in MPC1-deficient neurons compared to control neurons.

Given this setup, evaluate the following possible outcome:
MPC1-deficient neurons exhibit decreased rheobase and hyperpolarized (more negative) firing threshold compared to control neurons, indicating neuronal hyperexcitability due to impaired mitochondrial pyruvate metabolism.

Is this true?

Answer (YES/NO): YES